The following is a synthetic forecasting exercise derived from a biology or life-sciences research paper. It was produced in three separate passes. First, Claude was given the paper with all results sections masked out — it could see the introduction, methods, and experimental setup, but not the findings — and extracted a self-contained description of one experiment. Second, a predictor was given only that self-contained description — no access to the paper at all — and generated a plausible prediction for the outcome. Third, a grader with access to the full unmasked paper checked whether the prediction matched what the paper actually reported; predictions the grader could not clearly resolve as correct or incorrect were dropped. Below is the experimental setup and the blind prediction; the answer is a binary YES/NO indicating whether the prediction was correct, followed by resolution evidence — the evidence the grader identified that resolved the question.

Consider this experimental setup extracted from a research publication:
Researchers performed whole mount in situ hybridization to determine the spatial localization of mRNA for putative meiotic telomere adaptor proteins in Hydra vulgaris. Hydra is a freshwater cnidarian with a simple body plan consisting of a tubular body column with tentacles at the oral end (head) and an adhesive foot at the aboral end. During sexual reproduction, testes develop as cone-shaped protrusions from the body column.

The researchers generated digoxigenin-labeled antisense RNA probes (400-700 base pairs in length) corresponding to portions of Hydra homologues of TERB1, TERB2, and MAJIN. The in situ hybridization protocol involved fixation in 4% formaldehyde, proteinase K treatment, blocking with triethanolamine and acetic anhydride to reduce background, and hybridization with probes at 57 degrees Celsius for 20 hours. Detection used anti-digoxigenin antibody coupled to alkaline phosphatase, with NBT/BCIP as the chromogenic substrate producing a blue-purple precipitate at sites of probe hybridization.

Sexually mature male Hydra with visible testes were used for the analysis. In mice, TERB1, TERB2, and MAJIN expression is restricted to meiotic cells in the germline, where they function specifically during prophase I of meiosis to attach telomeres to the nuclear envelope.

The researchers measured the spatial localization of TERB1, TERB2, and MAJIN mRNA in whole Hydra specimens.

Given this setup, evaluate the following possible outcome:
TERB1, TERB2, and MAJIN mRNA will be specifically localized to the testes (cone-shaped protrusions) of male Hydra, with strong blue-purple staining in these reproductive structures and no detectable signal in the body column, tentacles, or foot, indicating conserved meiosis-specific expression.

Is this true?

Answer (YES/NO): YES